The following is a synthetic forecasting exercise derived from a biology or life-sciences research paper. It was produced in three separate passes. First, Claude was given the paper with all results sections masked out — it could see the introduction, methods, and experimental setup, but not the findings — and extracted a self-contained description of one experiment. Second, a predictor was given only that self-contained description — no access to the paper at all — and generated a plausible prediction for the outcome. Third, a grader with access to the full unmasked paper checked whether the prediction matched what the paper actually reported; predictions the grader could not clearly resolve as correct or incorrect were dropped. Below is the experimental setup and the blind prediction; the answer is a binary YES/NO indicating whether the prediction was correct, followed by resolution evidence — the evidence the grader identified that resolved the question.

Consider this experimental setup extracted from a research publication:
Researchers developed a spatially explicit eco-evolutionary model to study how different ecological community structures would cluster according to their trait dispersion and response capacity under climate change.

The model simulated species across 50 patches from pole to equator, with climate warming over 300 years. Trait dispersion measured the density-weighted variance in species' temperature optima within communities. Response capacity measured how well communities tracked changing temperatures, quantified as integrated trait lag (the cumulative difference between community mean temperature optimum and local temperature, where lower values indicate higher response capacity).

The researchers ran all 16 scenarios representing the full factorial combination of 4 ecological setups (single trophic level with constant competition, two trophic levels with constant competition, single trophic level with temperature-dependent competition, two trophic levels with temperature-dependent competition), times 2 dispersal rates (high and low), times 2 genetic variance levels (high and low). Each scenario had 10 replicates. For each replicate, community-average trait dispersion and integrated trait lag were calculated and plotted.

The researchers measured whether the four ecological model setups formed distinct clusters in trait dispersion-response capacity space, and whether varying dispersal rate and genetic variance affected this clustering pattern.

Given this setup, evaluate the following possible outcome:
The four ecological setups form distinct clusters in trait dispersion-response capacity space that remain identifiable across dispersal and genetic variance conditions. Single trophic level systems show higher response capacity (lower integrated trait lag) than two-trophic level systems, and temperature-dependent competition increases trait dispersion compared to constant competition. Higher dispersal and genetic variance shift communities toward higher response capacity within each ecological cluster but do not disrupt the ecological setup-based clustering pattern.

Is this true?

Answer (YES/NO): NO